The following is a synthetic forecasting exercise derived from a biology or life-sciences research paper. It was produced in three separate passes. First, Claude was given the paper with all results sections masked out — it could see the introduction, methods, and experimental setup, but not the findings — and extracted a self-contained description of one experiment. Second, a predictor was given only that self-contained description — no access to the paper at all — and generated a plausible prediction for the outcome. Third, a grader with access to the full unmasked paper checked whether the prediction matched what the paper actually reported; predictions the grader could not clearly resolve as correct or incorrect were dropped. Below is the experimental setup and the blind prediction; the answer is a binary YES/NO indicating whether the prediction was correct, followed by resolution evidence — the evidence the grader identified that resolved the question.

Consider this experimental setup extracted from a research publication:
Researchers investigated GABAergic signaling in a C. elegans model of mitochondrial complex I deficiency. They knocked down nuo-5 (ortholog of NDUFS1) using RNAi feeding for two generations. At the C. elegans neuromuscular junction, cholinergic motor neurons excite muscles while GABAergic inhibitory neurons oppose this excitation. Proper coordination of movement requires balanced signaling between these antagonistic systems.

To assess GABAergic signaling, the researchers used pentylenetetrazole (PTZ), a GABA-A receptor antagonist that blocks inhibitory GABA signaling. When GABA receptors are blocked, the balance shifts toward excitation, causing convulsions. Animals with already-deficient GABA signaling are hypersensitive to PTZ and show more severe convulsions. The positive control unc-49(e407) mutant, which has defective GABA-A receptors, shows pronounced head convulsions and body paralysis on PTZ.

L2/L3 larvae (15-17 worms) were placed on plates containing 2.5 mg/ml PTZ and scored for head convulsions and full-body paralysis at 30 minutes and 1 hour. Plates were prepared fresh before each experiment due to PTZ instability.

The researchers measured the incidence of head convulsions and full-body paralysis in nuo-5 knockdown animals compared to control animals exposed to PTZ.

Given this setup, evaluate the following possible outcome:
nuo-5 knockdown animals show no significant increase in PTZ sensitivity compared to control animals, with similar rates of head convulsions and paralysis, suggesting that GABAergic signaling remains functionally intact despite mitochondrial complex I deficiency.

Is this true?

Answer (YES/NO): NO